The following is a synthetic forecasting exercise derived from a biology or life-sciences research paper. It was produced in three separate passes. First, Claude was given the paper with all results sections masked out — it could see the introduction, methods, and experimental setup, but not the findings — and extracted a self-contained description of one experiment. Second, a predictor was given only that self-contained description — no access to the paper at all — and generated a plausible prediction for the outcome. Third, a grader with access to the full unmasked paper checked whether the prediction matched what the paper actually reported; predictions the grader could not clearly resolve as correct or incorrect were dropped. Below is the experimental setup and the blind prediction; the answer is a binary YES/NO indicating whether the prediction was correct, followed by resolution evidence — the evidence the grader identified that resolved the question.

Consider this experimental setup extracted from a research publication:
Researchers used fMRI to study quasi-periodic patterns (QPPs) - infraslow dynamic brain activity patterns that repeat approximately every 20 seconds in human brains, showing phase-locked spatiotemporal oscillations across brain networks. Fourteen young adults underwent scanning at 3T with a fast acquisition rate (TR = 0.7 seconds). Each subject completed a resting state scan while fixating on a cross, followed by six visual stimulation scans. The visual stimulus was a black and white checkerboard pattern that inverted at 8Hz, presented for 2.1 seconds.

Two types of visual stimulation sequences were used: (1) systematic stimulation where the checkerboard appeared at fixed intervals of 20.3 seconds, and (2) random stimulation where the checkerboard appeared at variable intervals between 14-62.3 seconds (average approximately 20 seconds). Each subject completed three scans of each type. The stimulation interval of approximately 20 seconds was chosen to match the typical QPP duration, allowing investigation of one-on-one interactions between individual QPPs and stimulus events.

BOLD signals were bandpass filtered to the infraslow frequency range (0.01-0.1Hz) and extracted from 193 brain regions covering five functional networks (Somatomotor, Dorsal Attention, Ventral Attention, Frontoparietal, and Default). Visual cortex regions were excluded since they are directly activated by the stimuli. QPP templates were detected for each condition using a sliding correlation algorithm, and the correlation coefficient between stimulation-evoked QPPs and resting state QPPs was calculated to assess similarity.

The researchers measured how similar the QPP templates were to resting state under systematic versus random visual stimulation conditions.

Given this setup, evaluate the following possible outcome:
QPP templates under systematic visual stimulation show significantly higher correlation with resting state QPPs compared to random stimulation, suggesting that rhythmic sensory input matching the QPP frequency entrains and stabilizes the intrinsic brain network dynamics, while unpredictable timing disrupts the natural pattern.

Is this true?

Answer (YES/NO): NO